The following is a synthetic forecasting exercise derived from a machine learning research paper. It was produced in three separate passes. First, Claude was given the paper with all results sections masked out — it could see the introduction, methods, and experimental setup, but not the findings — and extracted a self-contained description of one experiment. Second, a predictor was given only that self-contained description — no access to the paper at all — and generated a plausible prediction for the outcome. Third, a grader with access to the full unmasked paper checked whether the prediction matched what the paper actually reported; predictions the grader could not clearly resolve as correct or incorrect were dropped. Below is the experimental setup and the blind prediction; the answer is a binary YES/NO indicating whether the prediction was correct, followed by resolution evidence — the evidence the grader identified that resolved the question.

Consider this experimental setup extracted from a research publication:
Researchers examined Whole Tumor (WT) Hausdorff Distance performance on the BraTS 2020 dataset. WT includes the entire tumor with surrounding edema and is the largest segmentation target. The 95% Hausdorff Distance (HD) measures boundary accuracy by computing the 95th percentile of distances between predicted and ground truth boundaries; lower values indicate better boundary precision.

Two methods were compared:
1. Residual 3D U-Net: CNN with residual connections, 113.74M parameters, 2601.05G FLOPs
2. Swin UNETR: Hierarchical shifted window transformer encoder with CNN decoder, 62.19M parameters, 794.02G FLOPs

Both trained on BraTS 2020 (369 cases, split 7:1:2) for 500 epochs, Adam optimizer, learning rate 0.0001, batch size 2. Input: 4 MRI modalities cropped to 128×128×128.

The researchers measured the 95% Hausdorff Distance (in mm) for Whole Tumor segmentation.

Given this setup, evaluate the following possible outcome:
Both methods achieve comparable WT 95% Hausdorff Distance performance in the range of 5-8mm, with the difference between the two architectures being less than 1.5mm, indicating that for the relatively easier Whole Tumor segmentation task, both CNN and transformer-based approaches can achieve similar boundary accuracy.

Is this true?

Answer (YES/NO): NO